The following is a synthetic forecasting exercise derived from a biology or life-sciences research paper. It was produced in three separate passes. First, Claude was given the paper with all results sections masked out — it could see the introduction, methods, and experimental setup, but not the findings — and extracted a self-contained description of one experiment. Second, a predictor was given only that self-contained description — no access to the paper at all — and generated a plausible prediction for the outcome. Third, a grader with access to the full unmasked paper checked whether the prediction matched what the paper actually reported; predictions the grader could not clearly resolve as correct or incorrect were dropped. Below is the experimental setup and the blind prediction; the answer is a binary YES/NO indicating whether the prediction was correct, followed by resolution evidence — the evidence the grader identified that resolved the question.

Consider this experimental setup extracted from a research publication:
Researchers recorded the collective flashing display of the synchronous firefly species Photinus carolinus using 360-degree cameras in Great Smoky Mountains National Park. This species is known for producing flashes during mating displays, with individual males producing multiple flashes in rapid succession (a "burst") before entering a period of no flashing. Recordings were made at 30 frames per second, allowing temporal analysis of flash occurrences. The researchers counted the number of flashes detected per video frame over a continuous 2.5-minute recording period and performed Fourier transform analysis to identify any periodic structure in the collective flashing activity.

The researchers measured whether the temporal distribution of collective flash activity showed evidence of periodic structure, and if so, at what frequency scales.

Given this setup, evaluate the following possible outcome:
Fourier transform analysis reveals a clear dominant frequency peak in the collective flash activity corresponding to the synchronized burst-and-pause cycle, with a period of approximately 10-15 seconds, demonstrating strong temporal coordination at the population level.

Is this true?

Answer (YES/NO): YES